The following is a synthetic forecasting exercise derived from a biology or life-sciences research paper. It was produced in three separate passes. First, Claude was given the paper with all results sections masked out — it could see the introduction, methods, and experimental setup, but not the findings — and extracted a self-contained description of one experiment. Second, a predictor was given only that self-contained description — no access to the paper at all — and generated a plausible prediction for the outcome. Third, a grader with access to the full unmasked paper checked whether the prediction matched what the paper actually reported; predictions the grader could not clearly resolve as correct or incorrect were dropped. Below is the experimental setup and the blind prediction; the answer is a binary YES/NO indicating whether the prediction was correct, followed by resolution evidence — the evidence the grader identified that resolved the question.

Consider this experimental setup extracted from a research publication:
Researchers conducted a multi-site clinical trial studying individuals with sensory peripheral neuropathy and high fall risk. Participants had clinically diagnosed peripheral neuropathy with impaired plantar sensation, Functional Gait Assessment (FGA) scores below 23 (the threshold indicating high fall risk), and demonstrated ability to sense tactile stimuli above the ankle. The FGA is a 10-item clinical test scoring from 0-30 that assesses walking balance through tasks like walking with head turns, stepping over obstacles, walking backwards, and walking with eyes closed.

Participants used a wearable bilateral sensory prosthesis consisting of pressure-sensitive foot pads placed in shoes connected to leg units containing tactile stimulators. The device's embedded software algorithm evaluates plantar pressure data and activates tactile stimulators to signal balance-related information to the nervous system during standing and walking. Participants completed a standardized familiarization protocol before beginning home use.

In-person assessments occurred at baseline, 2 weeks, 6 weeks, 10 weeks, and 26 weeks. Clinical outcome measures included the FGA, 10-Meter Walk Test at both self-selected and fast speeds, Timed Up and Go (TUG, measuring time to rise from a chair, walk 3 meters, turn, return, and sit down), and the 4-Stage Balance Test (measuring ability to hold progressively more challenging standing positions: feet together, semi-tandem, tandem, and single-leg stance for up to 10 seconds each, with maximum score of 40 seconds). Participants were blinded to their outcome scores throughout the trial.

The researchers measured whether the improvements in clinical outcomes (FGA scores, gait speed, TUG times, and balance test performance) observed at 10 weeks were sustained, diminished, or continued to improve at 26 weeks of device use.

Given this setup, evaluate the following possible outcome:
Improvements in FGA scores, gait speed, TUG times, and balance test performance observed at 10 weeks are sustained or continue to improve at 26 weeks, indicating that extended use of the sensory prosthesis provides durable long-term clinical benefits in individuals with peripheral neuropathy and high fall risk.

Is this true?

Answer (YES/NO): YES